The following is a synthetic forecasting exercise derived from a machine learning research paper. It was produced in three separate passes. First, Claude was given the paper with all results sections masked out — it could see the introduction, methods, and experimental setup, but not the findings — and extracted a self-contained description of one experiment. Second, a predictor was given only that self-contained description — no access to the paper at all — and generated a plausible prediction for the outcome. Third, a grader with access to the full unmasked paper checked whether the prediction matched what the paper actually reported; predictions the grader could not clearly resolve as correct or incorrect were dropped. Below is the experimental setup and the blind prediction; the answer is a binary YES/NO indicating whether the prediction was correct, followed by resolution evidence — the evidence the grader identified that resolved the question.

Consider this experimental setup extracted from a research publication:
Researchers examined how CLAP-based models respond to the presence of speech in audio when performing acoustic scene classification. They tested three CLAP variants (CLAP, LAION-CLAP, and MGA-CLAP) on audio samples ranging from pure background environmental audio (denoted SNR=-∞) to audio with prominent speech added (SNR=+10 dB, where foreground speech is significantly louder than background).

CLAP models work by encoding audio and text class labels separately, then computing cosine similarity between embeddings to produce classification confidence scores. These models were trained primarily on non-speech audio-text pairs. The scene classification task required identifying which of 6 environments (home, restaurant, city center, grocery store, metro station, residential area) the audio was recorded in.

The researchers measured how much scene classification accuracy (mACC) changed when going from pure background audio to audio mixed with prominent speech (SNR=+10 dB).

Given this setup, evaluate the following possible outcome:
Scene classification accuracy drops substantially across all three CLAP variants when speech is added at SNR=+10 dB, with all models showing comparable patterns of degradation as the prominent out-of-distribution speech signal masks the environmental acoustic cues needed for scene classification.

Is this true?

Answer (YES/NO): YES